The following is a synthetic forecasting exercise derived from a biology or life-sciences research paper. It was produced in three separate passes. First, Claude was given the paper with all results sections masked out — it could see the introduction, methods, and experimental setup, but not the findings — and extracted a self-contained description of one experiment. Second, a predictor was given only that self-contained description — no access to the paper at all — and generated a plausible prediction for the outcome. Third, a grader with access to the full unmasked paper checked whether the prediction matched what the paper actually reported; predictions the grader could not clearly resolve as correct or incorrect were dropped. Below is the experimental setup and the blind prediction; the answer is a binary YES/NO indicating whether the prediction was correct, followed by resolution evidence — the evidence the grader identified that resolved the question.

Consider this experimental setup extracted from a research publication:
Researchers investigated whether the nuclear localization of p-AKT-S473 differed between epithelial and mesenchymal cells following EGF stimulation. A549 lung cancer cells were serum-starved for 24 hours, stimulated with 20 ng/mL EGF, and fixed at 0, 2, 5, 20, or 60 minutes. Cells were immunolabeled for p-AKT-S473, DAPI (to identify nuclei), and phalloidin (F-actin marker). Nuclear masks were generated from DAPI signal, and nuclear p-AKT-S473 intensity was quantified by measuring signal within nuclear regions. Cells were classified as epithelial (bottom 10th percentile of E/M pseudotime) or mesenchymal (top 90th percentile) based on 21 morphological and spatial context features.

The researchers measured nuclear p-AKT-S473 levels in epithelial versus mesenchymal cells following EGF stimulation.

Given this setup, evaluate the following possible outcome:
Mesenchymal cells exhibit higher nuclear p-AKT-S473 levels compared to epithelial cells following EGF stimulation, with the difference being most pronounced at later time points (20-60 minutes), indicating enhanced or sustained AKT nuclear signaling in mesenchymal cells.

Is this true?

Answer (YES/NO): YES